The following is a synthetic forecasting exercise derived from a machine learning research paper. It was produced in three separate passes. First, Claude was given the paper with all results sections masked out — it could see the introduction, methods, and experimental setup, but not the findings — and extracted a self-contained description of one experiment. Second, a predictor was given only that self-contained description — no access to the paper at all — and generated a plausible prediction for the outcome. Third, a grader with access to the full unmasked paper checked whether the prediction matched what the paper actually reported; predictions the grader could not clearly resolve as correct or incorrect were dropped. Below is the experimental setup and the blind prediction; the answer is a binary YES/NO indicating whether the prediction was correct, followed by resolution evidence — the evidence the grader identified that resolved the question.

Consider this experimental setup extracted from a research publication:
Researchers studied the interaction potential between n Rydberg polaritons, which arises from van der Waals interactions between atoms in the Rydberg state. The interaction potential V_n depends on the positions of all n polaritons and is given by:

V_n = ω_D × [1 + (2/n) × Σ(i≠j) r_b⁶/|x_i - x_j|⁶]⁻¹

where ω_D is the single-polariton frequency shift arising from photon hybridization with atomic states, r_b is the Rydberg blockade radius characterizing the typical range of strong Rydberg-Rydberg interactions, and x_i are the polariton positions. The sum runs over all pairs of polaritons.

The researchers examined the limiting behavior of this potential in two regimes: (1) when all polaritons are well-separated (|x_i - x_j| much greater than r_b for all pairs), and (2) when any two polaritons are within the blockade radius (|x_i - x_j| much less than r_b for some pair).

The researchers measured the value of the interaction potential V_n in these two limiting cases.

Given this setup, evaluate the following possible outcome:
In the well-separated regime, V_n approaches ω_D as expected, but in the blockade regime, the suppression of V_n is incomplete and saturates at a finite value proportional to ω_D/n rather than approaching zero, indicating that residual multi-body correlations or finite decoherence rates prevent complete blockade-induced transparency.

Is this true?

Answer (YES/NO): NO